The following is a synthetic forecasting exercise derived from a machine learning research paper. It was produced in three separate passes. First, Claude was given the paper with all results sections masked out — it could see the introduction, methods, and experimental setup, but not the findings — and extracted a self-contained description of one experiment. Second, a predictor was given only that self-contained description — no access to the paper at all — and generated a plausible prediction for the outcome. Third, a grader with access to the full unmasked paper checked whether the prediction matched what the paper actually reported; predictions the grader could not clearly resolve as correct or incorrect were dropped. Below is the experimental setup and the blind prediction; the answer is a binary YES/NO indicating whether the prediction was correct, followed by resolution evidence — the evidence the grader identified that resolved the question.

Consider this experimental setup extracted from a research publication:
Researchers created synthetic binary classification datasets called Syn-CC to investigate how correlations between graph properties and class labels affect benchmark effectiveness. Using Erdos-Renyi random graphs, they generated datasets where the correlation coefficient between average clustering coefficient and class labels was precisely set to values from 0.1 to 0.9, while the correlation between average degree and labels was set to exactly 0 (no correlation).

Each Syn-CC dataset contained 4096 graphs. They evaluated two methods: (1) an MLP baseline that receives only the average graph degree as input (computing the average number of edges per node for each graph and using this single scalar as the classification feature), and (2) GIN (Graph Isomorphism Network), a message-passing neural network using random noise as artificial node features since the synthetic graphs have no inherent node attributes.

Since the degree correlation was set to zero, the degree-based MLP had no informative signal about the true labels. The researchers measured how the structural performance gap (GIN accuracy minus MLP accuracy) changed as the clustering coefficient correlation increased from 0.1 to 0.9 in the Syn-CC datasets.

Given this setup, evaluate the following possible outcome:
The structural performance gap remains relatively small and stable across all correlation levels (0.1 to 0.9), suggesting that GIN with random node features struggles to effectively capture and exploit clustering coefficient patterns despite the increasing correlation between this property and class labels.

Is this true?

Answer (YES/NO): NO